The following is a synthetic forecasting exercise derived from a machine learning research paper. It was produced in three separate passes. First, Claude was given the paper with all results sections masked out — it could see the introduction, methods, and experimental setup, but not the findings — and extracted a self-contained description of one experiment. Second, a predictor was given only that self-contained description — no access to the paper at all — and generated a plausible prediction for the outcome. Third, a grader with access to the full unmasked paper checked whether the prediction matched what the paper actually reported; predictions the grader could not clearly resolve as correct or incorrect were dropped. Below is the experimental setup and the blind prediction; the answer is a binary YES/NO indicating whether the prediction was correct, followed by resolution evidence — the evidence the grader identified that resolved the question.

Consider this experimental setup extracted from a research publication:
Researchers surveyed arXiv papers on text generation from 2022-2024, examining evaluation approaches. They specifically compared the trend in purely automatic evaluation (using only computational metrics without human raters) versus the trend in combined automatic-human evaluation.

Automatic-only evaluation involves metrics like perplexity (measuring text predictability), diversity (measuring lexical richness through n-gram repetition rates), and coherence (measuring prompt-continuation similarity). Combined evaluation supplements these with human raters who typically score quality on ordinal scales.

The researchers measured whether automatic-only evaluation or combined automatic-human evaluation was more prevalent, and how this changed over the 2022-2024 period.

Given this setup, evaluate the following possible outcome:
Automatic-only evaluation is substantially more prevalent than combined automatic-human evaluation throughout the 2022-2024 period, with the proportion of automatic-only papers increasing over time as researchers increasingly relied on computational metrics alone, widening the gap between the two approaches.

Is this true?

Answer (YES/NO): NO